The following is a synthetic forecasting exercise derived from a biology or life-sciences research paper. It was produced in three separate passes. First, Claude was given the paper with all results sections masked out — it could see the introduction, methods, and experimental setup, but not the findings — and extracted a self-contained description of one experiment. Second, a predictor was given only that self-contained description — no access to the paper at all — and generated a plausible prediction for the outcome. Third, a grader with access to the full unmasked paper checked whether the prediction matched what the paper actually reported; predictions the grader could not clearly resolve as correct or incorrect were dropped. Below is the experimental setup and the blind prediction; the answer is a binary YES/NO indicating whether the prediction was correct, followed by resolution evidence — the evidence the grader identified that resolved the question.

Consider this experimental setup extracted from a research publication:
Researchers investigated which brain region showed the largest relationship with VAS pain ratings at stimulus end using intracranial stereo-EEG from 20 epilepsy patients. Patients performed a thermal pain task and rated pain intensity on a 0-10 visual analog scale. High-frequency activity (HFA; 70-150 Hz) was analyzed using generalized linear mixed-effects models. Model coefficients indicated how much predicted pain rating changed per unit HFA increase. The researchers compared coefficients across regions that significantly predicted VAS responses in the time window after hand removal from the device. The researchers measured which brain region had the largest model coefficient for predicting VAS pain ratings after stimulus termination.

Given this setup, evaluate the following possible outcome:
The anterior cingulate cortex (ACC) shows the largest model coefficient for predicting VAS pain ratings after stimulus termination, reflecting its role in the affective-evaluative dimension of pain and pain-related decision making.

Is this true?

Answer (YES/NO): NO